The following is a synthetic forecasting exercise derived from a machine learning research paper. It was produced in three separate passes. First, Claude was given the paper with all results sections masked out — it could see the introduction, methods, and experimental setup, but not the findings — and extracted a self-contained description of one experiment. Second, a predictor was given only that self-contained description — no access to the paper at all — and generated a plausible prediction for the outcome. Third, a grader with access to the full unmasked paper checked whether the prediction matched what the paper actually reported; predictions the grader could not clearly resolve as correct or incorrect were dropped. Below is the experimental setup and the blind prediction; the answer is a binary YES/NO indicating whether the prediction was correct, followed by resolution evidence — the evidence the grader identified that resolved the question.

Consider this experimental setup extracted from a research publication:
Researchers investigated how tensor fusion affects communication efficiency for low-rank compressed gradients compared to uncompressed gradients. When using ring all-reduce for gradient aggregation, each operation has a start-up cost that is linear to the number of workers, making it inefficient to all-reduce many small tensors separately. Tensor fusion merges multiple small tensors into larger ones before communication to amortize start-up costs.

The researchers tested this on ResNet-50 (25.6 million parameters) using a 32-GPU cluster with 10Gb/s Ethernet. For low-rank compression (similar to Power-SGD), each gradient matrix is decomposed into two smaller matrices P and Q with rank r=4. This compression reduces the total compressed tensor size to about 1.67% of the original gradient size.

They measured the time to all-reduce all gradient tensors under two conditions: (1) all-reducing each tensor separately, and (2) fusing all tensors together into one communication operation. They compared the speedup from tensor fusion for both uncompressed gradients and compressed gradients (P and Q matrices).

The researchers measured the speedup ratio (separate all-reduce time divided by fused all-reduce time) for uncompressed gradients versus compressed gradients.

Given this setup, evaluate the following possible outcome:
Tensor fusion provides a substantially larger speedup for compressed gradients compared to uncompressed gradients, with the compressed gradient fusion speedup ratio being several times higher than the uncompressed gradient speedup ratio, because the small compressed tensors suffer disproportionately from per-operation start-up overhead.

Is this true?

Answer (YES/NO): YES